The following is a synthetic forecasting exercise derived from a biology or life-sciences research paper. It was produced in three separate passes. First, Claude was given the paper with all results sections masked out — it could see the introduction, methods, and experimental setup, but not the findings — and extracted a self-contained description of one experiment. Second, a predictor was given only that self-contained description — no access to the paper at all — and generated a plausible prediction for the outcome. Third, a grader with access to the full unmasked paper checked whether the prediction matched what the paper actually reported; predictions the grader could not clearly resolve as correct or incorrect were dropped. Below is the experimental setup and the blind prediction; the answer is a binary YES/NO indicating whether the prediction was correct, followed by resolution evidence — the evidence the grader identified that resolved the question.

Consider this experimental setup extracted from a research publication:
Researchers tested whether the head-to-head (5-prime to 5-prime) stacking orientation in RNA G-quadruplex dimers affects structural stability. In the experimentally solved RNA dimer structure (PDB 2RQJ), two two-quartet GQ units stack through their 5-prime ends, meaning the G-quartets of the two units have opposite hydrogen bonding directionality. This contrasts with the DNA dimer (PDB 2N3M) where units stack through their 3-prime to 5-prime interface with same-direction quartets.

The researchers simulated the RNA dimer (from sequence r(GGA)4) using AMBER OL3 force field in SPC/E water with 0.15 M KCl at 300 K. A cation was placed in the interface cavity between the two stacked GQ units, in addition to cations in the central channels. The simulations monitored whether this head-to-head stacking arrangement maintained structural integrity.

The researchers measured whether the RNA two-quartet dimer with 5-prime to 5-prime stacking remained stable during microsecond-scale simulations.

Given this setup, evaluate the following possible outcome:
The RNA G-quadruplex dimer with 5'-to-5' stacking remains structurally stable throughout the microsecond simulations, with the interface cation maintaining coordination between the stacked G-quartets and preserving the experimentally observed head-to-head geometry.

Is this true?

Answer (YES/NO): NO